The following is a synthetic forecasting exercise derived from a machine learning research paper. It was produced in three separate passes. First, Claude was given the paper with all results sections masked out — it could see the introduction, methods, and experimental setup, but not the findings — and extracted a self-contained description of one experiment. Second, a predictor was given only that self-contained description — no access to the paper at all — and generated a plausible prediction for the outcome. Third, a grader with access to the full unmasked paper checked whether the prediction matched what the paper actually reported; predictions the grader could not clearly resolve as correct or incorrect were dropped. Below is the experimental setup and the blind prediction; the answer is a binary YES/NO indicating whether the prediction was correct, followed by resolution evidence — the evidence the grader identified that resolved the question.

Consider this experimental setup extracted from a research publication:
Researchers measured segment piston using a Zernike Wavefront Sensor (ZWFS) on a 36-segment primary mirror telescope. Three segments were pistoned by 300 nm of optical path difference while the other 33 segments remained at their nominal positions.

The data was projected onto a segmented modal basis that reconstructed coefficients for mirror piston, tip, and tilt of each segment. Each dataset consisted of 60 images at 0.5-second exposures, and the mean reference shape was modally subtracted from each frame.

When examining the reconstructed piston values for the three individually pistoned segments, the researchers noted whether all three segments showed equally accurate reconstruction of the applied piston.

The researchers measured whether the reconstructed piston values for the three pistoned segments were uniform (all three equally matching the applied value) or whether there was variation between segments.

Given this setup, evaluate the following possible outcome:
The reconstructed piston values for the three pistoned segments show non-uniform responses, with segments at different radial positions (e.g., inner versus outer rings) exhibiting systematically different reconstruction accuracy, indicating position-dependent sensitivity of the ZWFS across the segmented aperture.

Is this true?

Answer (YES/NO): NO